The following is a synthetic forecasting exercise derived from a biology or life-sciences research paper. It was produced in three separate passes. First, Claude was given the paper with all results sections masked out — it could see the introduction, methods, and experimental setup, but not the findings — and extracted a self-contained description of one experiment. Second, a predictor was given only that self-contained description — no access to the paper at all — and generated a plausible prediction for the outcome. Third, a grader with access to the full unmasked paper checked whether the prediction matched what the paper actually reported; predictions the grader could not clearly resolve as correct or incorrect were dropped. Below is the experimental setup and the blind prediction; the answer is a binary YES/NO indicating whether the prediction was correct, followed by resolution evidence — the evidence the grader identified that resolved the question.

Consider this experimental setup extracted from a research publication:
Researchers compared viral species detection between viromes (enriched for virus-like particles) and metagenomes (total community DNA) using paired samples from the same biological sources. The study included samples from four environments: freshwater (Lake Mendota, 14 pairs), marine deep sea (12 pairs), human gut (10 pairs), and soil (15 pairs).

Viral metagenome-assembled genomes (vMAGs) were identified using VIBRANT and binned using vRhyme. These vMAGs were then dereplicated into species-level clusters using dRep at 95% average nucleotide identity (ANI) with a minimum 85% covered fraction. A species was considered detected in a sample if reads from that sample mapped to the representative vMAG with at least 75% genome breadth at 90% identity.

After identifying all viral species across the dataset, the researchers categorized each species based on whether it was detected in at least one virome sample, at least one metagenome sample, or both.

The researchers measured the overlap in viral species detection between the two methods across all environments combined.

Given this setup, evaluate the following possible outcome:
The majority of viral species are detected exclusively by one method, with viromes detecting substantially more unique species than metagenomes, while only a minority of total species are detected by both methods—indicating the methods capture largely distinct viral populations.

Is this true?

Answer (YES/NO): NO